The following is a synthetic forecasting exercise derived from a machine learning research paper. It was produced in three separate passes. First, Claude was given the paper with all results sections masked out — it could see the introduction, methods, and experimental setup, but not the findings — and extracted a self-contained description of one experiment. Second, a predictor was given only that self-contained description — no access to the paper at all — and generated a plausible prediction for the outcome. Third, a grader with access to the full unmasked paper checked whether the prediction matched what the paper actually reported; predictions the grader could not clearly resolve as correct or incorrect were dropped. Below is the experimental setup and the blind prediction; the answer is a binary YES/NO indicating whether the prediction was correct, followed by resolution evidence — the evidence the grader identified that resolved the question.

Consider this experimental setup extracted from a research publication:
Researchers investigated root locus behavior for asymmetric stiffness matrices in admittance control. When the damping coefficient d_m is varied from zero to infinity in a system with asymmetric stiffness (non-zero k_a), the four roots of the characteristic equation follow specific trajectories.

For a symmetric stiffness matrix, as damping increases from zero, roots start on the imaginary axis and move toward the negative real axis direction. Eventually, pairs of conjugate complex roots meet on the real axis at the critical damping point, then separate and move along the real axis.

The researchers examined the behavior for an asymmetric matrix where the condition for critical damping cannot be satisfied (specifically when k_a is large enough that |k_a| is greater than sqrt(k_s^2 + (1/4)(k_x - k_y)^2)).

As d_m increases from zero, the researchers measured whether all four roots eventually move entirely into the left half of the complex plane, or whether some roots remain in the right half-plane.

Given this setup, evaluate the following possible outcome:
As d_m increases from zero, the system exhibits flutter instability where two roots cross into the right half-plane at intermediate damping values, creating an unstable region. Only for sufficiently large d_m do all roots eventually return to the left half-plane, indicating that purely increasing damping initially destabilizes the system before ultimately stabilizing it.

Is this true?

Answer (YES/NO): NO